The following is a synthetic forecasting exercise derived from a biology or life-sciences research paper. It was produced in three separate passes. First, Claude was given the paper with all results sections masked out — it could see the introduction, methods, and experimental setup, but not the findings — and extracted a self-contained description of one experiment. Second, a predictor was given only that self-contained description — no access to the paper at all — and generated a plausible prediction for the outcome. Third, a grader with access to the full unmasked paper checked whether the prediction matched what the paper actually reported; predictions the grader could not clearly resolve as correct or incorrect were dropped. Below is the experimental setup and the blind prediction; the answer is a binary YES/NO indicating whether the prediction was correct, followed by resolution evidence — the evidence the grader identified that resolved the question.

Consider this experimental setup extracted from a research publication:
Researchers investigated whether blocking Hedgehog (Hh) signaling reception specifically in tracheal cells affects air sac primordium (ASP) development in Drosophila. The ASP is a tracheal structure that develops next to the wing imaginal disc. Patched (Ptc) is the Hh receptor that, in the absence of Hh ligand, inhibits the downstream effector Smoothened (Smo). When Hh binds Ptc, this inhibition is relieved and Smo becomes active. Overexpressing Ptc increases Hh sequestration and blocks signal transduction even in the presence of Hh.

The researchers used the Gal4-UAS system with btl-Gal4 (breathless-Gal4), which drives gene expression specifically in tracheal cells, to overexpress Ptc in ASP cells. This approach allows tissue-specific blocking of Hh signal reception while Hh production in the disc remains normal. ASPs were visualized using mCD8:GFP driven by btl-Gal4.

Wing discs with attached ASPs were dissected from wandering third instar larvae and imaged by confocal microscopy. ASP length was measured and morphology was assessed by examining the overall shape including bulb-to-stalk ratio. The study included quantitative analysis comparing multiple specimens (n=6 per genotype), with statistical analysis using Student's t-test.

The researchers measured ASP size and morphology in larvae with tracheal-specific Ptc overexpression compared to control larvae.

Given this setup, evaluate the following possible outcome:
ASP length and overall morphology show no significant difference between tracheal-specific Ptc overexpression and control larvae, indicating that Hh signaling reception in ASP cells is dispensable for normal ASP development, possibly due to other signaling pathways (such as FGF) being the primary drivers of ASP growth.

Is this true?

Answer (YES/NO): NO